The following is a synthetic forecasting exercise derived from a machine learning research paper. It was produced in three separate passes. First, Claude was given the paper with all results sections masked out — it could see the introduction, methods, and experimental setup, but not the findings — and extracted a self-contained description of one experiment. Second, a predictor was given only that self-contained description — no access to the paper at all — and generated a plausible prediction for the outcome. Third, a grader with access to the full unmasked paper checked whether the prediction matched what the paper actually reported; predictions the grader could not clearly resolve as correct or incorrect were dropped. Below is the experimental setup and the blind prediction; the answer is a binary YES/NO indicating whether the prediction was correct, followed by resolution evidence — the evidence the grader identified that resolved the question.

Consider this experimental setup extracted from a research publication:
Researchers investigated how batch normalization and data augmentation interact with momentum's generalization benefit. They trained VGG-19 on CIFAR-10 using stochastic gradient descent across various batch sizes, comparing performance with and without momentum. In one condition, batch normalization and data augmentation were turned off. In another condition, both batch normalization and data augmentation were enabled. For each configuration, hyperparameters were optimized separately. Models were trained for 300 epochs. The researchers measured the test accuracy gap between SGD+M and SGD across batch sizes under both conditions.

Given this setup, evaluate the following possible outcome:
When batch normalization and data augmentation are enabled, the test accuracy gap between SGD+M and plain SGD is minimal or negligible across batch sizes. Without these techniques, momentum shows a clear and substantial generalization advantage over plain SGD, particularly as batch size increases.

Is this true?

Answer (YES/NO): YES